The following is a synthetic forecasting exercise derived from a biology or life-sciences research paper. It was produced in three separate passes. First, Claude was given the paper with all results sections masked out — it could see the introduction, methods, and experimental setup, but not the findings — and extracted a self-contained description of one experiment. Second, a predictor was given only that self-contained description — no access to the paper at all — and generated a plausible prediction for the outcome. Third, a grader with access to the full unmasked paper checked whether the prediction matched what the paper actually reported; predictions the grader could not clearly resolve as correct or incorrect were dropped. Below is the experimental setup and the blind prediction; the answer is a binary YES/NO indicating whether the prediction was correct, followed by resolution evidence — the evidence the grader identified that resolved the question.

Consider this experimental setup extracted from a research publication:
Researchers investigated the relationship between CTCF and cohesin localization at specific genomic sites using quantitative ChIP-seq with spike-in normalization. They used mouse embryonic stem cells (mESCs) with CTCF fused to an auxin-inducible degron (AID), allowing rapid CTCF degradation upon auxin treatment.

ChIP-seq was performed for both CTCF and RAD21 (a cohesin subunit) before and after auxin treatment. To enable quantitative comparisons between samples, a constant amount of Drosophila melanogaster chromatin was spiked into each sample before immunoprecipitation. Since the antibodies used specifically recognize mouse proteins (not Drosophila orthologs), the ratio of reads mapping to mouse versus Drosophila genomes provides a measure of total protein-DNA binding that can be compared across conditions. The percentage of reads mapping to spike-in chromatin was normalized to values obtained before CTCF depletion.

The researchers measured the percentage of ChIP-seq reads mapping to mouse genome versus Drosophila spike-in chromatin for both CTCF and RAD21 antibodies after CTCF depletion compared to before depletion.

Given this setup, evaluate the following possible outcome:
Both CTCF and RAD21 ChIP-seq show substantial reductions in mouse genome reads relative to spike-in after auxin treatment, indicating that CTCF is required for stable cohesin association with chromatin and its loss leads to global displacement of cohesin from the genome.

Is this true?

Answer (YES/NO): NO